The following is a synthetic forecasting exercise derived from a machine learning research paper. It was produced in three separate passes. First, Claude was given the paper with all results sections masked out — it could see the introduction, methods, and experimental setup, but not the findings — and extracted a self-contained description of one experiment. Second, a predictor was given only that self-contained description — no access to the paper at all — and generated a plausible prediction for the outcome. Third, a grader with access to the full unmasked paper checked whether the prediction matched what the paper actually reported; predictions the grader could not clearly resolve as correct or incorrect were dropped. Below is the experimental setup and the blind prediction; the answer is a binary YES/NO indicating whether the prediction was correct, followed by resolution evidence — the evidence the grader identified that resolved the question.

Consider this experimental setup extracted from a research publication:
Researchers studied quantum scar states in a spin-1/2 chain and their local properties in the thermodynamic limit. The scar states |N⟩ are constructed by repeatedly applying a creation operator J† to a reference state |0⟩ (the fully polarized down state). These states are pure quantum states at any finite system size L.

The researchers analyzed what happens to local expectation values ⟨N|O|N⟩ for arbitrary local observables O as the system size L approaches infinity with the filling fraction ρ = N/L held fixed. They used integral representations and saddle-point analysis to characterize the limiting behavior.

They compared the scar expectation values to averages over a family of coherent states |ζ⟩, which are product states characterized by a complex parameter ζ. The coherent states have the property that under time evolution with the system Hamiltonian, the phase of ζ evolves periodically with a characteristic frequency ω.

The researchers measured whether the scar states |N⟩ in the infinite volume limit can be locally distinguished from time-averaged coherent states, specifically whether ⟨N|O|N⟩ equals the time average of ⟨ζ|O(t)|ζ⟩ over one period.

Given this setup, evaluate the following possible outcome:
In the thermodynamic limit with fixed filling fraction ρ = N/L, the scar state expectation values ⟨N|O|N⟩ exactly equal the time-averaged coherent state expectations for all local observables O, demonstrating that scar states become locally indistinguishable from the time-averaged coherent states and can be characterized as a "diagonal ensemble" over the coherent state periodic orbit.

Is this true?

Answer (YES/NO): YES